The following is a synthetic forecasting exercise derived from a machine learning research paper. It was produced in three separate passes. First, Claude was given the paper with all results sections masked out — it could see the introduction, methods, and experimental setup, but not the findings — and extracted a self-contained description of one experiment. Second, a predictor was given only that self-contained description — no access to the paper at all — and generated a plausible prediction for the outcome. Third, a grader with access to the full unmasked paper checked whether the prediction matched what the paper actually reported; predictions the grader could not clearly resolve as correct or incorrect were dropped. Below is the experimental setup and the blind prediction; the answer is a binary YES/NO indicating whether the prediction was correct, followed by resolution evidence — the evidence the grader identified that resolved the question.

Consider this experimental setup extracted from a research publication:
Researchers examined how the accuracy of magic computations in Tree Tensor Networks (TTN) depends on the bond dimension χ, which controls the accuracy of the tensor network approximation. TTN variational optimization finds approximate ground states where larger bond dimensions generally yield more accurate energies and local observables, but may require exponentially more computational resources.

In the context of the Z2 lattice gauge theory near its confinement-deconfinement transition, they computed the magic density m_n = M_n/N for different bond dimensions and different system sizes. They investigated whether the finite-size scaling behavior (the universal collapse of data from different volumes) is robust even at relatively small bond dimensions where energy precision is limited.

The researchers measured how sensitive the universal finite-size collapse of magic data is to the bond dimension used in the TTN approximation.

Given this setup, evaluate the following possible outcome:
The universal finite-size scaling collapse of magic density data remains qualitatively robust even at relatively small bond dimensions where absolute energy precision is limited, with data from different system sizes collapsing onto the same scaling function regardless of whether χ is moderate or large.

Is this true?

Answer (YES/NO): YES